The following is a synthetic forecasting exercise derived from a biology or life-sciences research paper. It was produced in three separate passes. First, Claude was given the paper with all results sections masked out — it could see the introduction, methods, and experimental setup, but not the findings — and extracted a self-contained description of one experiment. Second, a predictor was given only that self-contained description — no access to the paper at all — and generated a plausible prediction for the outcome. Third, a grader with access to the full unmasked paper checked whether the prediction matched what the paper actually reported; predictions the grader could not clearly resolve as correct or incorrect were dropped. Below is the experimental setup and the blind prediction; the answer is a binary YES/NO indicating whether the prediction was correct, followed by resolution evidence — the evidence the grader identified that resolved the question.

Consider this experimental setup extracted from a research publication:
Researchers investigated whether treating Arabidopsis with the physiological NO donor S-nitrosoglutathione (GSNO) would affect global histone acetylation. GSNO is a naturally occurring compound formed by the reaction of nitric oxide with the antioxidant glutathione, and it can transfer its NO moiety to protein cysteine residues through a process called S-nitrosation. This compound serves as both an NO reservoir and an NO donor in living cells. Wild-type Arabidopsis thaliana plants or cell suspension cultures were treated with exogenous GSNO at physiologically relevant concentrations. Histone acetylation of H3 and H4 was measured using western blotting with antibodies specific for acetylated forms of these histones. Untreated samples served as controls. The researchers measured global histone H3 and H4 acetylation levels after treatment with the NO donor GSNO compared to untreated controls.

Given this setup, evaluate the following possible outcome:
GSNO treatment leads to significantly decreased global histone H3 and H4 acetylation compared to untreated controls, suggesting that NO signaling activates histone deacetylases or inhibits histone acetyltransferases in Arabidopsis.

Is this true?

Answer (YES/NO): NO